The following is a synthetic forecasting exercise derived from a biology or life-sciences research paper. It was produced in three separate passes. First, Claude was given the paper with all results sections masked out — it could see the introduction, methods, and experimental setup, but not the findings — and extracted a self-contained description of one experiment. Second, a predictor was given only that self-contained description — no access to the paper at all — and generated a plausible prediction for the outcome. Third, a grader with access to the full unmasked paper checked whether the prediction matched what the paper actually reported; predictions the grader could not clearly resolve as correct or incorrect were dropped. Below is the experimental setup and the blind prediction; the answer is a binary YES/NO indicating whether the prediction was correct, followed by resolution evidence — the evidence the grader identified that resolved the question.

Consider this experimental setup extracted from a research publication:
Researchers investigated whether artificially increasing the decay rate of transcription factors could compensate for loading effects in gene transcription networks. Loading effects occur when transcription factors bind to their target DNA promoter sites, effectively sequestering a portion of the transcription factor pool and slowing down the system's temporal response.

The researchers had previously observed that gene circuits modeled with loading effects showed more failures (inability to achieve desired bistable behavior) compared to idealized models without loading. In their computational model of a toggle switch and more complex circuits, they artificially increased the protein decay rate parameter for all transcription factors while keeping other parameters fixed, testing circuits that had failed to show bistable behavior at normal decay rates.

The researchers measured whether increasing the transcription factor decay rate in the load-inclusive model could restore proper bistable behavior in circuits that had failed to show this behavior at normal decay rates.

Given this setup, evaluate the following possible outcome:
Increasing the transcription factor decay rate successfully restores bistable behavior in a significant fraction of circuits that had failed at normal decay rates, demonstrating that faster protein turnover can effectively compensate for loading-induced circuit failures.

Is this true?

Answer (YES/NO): YES